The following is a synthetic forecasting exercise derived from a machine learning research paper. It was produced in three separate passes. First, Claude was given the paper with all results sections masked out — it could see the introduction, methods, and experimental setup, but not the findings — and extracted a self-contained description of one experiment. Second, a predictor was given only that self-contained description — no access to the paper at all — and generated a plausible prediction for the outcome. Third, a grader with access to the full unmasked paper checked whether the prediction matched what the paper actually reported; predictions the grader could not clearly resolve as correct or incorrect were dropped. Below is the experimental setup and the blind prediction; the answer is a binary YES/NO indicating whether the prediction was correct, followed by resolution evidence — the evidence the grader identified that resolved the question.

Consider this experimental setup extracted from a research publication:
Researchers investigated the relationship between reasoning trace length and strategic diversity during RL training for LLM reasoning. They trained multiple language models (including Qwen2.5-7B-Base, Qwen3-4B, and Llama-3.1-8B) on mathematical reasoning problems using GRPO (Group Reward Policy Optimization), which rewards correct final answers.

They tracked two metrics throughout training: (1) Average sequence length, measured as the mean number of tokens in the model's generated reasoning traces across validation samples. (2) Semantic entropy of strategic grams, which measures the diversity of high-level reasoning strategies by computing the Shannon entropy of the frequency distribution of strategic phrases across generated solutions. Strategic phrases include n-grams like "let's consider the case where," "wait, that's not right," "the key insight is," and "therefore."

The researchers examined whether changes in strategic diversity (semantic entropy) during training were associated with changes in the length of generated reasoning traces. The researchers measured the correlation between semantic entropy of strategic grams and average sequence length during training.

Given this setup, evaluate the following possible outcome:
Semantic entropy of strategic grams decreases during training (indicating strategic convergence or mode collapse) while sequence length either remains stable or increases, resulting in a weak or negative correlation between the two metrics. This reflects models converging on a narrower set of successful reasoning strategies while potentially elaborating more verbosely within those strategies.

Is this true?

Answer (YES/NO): NO